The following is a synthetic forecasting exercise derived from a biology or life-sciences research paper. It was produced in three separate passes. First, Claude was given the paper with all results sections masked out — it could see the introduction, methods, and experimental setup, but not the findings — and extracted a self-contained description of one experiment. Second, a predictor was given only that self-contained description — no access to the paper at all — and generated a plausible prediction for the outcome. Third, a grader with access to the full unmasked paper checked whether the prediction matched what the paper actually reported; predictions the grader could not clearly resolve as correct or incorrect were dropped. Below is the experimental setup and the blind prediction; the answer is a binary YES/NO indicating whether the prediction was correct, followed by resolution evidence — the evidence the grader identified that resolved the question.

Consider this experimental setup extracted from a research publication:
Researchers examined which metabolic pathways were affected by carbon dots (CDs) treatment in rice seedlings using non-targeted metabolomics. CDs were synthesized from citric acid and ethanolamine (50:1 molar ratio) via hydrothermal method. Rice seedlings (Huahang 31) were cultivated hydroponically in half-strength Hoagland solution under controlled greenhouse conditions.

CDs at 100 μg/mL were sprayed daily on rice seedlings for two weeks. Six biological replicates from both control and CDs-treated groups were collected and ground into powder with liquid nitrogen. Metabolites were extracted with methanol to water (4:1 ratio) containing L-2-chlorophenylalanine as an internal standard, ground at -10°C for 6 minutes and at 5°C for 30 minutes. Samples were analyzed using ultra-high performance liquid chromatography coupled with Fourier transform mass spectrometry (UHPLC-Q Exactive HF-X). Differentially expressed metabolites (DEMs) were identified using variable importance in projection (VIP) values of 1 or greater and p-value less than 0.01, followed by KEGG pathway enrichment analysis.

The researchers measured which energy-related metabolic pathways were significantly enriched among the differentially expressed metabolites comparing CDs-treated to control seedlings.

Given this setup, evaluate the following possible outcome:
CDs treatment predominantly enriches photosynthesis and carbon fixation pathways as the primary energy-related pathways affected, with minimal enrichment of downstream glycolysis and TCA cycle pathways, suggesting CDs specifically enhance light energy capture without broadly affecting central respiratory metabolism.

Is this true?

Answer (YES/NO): NO